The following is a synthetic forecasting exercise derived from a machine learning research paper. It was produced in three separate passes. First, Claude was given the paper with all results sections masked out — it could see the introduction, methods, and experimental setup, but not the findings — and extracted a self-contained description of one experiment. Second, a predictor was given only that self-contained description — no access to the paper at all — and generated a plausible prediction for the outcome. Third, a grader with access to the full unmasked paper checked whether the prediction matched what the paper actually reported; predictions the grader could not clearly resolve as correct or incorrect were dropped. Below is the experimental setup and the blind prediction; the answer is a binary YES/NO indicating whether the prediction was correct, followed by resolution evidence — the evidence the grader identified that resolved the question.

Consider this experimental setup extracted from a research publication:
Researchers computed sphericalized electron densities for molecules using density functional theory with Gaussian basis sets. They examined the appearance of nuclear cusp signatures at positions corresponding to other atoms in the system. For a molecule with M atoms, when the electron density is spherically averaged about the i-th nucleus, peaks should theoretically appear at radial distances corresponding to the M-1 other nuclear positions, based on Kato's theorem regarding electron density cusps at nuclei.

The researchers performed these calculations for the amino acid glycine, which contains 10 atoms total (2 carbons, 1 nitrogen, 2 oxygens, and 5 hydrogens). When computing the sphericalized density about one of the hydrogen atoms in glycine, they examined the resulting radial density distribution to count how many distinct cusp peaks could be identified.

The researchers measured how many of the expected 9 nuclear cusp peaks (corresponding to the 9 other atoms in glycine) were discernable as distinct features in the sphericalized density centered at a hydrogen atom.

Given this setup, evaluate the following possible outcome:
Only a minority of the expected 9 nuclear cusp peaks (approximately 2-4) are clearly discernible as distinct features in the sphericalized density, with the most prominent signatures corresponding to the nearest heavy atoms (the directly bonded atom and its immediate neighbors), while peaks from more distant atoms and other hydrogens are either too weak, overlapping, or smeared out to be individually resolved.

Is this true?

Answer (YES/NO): NO